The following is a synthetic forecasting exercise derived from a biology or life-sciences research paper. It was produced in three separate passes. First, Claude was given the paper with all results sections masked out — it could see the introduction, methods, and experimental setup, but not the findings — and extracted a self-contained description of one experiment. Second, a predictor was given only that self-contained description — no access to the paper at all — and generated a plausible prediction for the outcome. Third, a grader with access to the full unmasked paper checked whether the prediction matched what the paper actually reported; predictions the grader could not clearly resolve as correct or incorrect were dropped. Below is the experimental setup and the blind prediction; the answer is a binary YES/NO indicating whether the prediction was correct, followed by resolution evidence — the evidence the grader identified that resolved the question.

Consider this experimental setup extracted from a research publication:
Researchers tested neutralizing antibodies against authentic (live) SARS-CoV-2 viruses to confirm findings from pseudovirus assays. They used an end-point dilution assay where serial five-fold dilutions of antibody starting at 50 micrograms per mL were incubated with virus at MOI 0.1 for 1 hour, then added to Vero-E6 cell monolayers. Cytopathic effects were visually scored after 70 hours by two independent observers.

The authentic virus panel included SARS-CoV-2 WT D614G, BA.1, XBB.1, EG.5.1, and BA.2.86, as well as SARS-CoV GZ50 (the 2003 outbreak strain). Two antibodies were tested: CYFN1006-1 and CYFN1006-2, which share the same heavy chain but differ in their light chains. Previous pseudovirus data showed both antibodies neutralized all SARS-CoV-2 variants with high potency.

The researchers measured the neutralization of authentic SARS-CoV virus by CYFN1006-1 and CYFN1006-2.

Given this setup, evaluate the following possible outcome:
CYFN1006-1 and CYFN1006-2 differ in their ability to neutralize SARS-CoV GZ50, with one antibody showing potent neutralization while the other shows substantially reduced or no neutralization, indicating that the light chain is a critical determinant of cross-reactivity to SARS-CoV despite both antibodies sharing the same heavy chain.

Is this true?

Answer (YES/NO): YES